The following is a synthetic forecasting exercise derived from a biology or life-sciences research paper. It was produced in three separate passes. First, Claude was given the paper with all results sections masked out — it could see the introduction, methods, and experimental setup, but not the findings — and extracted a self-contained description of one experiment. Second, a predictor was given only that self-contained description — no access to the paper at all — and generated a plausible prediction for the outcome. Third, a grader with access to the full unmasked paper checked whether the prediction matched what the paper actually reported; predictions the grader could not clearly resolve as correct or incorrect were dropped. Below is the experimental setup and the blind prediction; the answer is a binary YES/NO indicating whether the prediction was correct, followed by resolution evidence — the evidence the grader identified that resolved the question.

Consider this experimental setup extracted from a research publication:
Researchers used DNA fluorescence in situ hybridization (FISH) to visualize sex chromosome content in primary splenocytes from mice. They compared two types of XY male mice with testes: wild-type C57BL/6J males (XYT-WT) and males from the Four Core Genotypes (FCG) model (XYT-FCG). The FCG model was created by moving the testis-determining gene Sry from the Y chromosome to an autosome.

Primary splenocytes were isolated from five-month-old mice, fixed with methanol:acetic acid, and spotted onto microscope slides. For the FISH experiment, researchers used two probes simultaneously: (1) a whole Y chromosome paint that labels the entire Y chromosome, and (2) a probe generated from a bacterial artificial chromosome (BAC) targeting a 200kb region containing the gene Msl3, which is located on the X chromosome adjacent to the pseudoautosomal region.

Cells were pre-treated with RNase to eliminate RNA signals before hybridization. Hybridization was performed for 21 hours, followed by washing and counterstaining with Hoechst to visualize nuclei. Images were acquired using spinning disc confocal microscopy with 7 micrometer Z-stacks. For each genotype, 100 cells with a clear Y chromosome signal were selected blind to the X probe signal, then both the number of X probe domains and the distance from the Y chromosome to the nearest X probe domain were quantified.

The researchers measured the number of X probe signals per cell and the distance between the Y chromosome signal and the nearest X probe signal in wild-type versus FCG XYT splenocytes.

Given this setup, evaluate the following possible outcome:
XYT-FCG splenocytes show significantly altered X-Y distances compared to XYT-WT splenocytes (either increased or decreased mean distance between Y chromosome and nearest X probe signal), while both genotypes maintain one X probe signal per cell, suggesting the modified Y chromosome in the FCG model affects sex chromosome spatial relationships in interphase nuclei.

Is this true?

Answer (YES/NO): NO